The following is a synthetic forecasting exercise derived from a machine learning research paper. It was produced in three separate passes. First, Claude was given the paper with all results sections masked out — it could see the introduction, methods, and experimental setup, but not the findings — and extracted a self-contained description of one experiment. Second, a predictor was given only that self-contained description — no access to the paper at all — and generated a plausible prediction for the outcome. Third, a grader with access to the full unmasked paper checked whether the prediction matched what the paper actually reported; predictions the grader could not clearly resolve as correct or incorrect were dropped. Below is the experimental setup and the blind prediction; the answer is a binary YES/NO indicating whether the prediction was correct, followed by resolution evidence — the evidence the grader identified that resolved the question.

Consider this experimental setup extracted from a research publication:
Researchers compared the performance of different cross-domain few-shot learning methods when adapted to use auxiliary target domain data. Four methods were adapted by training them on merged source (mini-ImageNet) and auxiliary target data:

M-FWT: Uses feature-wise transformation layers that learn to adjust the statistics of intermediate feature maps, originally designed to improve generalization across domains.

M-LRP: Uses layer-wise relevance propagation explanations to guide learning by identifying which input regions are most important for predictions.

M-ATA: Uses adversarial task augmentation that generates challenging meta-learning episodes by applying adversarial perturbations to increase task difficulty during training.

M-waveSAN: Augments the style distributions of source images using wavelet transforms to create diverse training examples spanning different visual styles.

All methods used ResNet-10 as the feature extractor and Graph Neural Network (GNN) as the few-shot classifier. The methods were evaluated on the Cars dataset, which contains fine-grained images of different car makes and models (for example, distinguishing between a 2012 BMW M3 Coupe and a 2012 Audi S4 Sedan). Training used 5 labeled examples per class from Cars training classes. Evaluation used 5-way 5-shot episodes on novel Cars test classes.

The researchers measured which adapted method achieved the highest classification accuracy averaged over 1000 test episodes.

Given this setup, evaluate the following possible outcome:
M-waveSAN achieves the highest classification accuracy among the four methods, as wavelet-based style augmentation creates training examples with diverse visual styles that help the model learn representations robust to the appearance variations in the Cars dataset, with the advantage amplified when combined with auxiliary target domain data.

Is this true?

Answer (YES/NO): NO